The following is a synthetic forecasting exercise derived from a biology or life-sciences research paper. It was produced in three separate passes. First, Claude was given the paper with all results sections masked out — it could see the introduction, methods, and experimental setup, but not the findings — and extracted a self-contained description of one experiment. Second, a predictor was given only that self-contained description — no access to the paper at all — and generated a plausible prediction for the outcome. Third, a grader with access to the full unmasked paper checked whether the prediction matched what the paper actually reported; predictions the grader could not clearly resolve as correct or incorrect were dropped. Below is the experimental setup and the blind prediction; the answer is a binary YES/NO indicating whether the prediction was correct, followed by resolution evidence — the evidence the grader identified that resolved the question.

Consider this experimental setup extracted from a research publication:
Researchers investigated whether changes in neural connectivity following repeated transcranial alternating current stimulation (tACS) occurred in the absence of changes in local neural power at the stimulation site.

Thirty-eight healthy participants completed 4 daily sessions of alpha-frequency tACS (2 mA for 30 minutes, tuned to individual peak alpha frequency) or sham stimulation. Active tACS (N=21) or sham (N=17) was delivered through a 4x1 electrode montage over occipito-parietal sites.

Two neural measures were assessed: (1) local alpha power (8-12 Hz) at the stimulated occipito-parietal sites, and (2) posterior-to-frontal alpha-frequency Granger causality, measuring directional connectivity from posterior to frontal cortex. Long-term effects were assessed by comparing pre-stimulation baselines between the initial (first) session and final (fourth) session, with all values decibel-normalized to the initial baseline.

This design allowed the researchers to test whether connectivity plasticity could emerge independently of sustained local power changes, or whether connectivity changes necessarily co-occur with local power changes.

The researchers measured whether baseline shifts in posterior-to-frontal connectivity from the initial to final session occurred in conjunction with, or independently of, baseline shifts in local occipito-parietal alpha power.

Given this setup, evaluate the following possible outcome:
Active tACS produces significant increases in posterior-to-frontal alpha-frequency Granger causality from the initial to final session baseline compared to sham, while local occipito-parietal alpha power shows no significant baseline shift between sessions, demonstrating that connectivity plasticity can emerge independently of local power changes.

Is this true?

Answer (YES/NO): YES